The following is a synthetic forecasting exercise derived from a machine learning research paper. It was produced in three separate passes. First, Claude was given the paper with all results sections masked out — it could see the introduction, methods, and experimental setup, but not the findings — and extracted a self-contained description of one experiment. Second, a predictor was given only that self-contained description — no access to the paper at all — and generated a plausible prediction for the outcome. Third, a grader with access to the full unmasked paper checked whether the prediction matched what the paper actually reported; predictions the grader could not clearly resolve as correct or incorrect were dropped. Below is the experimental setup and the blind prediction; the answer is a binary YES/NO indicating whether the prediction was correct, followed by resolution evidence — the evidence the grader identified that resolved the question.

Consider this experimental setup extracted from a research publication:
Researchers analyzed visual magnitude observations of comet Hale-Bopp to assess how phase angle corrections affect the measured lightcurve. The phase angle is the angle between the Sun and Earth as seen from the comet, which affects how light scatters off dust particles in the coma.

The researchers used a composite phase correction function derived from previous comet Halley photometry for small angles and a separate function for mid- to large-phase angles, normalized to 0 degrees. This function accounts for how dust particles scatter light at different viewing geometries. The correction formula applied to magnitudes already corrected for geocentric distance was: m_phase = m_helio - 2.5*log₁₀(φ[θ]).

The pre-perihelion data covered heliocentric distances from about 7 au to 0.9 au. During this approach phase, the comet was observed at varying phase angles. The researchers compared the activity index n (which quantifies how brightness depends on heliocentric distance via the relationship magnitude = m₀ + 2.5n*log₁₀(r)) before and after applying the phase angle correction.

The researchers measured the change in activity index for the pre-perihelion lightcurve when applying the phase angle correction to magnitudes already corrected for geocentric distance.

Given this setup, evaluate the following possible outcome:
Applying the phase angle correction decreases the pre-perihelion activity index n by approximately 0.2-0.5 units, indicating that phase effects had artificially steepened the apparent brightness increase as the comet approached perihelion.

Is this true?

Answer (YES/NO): NO